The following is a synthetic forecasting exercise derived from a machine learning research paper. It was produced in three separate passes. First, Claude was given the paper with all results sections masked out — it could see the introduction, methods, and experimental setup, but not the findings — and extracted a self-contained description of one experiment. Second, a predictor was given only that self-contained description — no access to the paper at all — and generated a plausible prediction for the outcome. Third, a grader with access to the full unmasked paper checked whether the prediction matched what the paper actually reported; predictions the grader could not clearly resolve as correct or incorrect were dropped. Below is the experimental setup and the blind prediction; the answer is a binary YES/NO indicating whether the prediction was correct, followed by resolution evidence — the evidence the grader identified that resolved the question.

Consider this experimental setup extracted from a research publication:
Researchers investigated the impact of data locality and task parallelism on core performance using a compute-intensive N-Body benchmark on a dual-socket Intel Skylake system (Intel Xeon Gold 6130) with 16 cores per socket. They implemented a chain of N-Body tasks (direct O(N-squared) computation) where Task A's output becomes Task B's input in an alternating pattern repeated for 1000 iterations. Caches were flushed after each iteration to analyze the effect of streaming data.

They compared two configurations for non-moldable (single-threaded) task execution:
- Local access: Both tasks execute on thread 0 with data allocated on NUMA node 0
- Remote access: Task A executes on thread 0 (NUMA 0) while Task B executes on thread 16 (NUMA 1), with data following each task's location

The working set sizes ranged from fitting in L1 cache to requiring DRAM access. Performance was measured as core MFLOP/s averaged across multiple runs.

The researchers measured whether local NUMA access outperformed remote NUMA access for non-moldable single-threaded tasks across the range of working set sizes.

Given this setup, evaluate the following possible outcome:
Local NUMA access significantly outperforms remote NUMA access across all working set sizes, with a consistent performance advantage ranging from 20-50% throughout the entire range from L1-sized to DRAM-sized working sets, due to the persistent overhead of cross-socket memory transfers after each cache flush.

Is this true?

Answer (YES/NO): NO